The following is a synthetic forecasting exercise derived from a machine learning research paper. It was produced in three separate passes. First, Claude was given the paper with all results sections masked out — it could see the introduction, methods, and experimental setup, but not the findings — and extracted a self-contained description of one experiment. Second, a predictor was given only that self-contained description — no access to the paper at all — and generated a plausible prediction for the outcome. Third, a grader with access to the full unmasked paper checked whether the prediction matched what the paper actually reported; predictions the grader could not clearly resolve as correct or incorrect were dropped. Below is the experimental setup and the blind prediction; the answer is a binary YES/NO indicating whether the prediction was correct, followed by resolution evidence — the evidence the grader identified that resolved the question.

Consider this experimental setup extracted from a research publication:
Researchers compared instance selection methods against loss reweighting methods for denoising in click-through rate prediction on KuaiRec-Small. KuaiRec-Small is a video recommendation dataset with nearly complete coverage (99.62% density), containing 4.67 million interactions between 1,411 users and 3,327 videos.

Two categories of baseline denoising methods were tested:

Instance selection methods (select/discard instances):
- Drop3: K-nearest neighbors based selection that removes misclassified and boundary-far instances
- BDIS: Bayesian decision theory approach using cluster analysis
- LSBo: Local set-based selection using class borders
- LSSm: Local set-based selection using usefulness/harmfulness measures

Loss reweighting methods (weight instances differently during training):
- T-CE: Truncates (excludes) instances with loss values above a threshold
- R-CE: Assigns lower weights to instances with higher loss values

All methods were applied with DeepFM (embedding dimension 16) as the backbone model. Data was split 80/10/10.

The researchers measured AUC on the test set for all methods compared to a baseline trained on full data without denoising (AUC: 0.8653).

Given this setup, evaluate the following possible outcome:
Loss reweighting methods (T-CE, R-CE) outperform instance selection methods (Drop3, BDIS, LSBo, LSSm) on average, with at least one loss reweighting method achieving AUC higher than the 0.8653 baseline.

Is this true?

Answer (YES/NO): NO